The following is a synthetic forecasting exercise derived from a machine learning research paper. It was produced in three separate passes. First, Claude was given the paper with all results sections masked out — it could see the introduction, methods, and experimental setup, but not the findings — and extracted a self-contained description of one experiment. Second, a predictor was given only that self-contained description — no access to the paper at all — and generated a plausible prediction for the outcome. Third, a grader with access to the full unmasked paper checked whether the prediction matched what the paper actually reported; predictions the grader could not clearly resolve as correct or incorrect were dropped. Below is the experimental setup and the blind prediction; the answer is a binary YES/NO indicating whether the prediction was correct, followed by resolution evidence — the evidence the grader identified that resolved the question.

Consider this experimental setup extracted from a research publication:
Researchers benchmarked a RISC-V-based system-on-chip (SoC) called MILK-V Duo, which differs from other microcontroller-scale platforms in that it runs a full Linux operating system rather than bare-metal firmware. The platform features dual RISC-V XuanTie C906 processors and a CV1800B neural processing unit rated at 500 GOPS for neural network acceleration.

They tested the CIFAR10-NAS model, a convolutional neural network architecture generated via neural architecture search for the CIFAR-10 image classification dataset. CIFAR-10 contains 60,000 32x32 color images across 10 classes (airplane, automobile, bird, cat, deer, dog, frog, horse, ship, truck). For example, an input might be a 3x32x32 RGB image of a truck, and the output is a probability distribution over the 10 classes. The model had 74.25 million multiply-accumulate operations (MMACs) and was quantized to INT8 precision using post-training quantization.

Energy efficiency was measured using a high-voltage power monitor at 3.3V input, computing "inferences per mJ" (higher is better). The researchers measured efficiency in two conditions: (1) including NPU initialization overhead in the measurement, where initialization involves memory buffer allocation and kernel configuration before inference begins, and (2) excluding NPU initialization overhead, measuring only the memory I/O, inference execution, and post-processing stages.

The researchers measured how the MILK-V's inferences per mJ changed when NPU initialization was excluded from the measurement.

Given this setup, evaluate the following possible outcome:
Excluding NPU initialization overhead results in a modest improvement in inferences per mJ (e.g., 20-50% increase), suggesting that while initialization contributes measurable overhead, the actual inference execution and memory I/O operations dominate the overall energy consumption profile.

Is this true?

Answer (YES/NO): NO